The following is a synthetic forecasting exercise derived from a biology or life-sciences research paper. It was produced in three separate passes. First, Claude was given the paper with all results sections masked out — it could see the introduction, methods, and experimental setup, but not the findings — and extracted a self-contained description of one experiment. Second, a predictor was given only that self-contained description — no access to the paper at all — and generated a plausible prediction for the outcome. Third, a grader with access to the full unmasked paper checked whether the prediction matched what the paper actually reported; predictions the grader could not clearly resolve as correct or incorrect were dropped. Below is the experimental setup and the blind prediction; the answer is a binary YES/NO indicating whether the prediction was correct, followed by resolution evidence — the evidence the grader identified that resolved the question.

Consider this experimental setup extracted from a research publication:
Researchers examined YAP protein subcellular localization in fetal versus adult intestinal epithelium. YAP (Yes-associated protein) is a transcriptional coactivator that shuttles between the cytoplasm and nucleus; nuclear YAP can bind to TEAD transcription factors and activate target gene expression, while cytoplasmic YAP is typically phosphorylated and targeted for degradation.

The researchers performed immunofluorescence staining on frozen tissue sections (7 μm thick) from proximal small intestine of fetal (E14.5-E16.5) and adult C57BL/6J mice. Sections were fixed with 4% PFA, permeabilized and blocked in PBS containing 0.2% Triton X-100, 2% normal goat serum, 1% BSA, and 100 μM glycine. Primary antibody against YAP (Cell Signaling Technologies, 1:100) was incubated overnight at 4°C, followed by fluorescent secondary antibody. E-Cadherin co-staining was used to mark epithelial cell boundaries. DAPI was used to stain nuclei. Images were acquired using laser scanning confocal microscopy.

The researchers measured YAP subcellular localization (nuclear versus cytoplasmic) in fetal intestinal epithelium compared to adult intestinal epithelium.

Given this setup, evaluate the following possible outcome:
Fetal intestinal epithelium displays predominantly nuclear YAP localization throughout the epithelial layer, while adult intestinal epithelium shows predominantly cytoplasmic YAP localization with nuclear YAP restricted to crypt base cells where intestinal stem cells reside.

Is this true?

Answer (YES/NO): NO